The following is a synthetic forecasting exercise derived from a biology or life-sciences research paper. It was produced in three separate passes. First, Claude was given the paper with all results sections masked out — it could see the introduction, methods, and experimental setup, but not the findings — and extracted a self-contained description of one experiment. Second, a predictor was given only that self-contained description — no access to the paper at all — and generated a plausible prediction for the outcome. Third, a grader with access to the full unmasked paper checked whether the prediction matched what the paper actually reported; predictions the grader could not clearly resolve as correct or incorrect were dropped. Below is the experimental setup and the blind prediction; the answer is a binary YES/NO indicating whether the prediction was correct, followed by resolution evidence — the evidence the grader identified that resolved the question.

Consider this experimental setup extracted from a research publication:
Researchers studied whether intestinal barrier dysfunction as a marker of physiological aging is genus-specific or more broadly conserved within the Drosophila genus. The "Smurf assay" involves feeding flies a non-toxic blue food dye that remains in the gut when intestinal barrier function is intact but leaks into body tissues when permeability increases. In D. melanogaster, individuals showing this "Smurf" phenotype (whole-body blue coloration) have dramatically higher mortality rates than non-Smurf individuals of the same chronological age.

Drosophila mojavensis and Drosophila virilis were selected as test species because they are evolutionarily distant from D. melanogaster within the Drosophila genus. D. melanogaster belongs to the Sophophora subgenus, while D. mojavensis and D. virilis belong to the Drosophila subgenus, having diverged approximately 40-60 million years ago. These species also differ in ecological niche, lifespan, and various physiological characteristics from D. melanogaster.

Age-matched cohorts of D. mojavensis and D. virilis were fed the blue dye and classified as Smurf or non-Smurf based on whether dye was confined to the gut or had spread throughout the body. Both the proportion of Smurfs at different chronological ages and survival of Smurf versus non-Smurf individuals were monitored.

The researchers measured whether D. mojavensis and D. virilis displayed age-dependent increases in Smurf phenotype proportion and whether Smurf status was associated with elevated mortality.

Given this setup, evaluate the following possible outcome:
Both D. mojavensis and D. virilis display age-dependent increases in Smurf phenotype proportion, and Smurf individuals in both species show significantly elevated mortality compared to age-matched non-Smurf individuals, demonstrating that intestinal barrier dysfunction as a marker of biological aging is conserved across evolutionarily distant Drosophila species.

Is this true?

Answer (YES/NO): YES